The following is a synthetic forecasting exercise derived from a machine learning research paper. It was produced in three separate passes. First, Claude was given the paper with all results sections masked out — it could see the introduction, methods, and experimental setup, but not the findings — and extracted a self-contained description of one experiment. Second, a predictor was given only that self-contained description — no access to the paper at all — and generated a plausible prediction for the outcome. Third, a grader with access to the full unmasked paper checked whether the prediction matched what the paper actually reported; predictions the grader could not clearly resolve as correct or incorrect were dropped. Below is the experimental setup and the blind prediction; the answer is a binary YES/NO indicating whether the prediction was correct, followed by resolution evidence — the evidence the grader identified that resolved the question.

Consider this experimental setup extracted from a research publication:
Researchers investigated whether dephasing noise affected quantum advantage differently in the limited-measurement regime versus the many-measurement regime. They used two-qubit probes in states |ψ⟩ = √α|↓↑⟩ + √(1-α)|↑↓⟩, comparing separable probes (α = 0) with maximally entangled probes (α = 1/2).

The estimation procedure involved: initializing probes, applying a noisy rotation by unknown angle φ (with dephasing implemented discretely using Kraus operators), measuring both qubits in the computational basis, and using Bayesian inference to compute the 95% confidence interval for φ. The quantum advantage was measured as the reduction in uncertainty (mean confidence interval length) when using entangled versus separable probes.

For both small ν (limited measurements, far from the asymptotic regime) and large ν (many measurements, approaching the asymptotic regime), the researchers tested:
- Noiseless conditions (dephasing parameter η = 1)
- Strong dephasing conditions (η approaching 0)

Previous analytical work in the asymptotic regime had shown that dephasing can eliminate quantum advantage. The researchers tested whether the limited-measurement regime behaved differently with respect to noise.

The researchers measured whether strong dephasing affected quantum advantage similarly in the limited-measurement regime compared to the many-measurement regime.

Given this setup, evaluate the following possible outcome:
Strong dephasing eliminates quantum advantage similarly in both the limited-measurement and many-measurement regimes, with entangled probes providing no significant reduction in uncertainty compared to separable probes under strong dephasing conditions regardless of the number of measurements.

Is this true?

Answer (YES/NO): YES